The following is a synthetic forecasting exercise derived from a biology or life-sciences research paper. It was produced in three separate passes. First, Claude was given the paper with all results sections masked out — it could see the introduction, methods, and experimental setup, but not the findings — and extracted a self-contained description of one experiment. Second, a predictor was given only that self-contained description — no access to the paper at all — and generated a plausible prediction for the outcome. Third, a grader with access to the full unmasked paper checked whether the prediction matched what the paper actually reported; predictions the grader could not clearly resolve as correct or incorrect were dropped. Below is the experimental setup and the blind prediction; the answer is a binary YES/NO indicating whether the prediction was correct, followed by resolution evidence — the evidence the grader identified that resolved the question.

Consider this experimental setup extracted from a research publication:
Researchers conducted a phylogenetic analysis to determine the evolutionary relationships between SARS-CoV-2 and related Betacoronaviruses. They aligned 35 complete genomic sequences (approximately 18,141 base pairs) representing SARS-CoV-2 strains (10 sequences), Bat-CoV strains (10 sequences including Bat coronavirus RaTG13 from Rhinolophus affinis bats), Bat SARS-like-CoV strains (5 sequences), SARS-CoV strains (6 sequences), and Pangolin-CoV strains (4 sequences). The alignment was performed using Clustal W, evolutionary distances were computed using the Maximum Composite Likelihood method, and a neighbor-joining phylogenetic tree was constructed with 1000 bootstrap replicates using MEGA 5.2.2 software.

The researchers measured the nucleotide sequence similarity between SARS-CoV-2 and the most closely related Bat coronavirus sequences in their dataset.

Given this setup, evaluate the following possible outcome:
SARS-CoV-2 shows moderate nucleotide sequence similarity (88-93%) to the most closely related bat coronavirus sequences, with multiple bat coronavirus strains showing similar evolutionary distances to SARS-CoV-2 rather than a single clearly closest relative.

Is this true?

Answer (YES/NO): NO